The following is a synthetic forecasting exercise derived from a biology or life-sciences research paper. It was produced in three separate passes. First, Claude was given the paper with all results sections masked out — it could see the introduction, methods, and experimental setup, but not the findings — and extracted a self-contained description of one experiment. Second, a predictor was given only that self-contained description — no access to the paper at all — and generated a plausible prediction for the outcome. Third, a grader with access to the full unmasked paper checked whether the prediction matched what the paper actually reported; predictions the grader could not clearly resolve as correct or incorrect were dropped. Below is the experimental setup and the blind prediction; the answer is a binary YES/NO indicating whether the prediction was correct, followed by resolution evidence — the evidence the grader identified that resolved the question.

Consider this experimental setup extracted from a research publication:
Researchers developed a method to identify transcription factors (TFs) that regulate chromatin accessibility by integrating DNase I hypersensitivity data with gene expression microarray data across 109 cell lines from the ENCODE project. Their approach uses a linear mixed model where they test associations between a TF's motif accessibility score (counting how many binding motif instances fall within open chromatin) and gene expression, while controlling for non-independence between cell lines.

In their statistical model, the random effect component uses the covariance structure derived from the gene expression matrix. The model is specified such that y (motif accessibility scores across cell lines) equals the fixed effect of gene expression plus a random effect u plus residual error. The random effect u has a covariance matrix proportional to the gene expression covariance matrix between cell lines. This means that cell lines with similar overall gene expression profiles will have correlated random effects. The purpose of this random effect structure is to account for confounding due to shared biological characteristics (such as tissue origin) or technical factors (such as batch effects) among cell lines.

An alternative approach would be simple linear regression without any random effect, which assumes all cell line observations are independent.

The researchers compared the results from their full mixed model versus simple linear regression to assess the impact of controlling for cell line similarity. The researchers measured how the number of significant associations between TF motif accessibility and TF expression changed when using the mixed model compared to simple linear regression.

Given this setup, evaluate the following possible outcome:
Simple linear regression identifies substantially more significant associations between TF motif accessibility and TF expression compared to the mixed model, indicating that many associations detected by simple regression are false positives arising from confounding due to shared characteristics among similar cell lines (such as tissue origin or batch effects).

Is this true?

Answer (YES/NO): YES